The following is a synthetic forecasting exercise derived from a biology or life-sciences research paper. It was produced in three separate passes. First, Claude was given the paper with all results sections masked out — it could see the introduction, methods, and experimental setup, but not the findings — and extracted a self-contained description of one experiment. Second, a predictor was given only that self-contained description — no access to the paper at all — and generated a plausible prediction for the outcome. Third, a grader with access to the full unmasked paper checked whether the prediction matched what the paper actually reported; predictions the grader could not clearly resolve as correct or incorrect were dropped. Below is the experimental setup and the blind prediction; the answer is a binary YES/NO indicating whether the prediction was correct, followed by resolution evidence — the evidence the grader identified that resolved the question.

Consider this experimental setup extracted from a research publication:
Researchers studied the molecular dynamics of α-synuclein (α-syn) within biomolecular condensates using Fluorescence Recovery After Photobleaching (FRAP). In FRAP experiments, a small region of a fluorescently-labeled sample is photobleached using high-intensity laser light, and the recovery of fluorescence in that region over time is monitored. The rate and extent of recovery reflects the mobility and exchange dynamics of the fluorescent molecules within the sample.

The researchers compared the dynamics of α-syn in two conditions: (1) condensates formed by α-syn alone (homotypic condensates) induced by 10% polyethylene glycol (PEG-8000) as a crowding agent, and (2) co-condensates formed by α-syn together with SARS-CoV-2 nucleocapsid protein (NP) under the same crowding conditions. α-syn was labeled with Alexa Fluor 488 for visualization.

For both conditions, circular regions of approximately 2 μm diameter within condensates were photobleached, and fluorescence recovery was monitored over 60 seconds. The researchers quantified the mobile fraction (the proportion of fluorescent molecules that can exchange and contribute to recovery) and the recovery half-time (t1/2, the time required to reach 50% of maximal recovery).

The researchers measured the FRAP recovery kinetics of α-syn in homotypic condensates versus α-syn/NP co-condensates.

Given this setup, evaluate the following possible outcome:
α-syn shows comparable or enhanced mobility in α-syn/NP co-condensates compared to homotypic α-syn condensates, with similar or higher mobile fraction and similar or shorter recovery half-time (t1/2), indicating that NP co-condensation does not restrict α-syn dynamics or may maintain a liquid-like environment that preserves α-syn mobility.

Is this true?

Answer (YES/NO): NO